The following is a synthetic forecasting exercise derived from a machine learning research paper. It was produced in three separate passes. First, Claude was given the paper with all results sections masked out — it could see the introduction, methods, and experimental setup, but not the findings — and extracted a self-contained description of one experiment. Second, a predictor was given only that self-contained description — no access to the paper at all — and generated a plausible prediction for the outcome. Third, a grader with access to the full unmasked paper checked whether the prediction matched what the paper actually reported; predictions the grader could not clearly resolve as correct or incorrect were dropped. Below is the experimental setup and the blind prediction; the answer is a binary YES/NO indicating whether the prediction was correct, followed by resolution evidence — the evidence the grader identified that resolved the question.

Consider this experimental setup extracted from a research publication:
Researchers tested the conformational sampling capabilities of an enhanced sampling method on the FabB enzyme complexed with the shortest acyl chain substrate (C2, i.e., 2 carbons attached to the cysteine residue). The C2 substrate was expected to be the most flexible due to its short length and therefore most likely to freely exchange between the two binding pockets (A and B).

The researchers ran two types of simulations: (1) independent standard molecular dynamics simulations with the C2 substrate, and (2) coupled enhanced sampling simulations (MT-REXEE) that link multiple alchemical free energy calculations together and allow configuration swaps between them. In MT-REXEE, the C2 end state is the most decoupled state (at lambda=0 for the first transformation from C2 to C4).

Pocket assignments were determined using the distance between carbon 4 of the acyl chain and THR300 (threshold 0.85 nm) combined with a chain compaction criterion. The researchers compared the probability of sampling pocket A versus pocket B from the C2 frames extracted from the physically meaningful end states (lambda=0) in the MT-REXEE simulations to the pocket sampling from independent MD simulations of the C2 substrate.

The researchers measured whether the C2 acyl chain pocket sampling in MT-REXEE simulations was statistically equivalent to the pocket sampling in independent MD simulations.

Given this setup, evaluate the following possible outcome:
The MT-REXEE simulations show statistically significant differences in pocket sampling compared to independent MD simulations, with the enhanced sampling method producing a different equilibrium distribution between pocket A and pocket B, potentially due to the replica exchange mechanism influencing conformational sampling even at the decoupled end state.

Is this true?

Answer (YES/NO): NO